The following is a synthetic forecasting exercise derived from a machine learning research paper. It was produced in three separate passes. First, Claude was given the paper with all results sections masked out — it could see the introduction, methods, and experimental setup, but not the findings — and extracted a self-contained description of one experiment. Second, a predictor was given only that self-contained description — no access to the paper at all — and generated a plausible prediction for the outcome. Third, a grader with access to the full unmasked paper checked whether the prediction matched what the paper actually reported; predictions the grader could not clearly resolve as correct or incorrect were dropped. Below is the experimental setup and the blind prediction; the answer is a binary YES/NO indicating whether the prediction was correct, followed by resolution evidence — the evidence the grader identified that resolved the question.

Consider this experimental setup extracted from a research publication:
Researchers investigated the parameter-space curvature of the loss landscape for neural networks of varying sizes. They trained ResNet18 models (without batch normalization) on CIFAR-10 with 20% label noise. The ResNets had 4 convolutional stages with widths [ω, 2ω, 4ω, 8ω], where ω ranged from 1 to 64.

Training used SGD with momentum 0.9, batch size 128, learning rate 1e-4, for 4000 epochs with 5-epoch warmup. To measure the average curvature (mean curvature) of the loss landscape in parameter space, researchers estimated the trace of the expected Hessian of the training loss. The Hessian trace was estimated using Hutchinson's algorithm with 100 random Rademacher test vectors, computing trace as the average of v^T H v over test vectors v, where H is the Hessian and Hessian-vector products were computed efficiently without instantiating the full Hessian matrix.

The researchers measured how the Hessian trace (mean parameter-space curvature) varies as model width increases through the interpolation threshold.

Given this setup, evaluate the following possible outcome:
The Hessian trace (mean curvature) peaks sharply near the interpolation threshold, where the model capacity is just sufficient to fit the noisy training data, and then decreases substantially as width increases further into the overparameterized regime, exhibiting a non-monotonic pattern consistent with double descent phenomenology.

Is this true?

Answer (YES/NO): YES